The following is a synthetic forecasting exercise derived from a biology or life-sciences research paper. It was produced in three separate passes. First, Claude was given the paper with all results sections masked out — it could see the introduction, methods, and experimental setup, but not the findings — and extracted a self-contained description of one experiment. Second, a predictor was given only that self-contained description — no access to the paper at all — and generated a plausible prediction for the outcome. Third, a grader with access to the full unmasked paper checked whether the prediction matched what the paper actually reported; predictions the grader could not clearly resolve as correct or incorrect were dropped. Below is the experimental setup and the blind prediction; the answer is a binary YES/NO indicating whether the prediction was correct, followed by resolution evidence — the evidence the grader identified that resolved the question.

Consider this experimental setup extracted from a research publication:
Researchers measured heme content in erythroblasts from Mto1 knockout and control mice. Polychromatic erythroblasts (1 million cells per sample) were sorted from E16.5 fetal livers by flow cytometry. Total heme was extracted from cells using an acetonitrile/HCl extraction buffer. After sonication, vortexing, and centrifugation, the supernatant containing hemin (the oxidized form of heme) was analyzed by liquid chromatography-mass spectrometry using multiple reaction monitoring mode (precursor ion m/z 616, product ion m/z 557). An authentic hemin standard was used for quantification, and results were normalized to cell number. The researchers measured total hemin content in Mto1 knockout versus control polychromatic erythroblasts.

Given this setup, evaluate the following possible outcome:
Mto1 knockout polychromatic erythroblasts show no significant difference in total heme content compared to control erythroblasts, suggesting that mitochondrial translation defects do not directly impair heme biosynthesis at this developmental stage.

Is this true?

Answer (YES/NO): NO